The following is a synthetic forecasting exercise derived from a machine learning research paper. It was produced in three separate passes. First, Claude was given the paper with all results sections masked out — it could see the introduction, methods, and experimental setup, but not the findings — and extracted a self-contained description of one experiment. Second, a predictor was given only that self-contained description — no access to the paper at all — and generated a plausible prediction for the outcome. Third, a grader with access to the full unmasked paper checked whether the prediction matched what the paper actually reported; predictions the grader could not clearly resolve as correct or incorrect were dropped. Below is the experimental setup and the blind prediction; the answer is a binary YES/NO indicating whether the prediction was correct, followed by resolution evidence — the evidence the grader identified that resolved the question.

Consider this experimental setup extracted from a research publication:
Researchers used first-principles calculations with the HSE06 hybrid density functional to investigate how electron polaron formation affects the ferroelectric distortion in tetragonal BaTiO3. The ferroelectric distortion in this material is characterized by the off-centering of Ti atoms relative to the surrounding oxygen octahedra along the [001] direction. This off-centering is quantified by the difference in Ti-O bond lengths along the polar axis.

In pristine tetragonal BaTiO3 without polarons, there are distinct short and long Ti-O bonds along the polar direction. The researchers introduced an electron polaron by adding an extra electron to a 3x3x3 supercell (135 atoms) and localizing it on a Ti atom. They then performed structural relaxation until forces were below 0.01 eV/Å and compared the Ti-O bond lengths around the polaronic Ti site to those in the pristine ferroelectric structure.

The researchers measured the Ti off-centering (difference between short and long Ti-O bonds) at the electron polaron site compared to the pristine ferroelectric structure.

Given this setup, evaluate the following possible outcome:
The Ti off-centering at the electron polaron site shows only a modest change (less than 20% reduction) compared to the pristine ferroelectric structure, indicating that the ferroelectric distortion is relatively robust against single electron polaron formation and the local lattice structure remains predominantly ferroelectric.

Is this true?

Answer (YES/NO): YES